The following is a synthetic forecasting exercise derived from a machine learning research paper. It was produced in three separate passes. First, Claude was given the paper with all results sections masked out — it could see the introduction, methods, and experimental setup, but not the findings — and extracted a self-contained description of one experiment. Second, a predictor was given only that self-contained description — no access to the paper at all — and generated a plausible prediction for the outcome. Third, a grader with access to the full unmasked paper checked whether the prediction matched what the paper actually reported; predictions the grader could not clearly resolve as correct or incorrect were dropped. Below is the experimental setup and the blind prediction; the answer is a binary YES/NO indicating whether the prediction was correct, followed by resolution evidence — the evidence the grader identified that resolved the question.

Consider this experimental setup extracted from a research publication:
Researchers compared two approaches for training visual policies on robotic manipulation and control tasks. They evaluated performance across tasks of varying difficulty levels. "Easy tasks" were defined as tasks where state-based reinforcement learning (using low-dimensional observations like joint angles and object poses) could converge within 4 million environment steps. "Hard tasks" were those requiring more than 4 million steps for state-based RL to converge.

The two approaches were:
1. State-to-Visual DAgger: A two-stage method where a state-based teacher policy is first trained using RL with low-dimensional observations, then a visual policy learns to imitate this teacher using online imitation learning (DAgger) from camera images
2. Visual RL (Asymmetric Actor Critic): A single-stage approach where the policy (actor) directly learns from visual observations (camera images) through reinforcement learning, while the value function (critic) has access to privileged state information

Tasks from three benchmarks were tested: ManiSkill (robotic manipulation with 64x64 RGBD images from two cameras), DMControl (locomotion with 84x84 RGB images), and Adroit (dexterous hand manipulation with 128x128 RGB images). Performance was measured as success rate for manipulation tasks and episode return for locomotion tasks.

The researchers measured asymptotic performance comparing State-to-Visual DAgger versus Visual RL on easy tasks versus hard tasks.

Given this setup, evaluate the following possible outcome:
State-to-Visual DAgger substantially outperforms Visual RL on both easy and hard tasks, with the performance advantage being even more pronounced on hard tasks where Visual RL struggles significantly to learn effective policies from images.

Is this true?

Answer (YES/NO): NO